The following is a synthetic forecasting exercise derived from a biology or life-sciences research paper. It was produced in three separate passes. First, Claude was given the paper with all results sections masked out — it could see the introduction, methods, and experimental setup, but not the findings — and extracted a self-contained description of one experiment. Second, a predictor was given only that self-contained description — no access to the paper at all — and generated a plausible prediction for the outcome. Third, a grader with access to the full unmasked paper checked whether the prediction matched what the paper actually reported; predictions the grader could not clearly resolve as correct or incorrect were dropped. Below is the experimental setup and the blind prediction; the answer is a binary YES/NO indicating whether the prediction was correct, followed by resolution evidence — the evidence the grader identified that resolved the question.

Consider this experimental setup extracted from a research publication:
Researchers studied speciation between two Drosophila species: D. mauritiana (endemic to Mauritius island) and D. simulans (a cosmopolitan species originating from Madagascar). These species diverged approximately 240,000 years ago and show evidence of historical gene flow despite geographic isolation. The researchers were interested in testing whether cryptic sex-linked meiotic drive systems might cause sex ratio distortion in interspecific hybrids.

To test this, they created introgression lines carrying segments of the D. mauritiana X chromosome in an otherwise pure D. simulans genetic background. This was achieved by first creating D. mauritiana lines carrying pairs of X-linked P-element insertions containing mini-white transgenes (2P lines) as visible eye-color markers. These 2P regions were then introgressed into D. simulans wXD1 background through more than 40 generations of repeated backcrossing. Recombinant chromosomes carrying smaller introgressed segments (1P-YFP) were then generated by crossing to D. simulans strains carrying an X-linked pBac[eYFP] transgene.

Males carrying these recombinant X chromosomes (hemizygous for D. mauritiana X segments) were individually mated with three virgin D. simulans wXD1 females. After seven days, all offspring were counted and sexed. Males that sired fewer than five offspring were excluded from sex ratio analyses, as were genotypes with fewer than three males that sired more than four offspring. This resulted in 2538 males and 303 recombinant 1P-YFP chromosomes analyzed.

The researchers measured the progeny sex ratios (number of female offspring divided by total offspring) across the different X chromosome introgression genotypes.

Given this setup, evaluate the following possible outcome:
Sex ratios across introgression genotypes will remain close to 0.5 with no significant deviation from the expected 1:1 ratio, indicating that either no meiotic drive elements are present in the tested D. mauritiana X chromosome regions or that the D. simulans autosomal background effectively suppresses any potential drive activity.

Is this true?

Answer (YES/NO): NO